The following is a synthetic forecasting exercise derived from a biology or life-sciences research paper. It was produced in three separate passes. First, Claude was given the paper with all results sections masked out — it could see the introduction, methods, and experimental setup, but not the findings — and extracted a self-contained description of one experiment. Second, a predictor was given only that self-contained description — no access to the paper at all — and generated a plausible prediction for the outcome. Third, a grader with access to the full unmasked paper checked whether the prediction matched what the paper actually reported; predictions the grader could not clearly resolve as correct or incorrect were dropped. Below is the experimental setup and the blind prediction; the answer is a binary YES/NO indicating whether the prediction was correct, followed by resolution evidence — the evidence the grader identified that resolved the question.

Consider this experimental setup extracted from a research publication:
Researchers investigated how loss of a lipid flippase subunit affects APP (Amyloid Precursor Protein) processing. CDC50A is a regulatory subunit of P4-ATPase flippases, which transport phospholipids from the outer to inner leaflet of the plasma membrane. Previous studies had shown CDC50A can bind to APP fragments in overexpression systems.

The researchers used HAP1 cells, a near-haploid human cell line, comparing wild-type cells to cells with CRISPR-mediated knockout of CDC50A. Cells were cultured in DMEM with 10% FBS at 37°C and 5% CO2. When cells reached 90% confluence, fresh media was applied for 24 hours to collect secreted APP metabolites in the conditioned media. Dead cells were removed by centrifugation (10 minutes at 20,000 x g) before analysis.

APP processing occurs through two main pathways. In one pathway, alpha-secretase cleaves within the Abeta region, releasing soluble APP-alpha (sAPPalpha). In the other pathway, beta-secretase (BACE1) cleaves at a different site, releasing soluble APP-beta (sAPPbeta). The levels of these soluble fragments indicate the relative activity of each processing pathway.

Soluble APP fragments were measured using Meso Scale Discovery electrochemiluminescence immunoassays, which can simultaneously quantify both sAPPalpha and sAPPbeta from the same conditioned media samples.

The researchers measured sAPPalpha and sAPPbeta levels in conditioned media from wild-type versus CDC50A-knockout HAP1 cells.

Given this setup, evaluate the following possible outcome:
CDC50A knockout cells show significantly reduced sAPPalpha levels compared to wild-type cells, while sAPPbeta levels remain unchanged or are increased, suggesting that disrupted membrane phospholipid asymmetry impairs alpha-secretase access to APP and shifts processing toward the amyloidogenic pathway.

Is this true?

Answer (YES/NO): NO